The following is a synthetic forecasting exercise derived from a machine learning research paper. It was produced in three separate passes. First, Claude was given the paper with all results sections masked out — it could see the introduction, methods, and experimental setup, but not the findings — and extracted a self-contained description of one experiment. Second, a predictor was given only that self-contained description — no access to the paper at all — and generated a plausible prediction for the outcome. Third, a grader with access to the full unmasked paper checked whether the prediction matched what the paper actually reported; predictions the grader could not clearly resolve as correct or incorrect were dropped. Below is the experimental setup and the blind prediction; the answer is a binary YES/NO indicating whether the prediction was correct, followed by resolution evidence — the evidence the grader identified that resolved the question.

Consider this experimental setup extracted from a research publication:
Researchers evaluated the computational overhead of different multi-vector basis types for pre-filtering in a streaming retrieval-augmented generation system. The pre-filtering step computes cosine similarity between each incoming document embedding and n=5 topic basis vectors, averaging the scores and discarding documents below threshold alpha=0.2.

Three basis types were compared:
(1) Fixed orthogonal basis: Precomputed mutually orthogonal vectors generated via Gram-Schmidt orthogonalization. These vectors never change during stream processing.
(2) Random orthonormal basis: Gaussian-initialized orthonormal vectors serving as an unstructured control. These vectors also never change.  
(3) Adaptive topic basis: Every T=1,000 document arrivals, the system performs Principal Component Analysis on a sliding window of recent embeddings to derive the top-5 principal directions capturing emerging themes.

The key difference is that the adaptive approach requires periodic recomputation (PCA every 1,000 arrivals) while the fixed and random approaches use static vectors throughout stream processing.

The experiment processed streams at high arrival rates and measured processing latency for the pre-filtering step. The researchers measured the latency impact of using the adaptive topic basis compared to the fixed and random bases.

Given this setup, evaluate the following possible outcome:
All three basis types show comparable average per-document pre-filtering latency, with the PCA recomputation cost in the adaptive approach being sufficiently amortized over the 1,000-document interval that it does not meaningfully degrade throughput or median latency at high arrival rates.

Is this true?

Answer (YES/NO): YES